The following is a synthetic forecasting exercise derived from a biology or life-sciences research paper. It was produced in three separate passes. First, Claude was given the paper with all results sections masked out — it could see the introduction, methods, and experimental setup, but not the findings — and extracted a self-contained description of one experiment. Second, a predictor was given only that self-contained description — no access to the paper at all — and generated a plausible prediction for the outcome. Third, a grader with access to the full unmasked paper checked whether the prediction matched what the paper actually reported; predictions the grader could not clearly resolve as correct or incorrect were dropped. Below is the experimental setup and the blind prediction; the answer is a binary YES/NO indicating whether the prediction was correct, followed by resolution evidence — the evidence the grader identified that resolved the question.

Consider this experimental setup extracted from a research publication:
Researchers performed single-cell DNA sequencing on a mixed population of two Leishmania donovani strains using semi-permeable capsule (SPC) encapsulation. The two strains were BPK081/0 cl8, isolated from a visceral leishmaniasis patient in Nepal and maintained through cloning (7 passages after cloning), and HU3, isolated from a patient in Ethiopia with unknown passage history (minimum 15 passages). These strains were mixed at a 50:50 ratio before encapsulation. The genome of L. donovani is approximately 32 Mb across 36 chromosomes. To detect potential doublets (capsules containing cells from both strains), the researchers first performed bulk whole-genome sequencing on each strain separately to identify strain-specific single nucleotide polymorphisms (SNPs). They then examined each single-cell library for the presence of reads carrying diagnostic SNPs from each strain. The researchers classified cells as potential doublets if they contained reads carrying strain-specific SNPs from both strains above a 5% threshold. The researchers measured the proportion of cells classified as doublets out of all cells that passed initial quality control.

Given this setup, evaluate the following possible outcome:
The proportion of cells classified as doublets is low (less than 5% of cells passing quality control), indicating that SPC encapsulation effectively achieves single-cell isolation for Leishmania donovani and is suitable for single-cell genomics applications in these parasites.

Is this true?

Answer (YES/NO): YES